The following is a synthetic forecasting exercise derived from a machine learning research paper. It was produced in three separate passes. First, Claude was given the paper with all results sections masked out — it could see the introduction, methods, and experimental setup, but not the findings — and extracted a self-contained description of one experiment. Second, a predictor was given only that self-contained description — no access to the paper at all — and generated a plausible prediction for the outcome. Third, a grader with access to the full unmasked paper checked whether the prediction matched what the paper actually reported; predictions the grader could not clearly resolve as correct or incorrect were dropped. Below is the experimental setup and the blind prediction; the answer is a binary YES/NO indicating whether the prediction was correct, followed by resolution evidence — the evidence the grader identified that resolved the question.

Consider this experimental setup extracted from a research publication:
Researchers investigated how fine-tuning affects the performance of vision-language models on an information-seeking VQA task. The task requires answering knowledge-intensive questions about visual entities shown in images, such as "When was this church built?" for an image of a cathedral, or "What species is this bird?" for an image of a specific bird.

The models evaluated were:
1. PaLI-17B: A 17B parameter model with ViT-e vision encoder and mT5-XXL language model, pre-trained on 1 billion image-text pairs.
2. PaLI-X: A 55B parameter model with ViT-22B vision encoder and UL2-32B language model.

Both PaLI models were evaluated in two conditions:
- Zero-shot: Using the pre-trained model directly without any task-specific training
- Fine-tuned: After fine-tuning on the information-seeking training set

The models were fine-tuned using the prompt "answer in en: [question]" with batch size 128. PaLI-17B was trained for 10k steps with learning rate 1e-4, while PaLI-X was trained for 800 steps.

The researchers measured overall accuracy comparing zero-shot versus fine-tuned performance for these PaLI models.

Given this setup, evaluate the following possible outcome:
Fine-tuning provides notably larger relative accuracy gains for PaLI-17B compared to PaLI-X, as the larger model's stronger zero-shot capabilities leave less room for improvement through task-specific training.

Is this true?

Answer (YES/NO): NO